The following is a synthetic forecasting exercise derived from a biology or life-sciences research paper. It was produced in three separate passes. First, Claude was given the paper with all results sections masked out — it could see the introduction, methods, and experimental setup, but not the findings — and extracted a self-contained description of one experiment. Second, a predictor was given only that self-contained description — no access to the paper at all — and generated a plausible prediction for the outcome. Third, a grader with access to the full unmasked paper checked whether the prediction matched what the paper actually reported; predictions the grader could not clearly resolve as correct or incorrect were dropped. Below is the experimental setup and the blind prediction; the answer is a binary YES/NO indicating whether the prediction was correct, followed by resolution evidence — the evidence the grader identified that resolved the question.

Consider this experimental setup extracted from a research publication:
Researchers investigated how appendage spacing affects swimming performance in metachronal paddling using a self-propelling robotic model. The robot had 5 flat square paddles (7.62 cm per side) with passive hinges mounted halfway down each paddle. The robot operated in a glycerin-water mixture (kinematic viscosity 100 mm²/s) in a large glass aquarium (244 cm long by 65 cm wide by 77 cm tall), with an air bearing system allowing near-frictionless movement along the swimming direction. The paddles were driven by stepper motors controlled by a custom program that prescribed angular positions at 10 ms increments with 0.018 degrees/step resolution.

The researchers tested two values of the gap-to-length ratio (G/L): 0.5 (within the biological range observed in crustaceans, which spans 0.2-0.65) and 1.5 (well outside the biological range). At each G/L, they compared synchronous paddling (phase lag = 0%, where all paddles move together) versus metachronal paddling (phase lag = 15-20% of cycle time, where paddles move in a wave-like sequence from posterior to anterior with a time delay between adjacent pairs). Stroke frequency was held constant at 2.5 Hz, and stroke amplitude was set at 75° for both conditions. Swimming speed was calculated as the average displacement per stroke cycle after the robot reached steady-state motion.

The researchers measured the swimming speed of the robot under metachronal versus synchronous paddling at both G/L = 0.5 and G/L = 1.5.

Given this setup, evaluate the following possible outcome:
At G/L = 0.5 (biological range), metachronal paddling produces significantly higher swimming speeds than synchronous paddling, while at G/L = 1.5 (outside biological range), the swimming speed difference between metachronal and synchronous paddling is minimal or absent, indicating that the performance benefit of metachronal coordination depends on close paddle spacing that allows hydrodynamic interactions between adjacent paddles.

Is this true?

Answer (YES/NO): YES